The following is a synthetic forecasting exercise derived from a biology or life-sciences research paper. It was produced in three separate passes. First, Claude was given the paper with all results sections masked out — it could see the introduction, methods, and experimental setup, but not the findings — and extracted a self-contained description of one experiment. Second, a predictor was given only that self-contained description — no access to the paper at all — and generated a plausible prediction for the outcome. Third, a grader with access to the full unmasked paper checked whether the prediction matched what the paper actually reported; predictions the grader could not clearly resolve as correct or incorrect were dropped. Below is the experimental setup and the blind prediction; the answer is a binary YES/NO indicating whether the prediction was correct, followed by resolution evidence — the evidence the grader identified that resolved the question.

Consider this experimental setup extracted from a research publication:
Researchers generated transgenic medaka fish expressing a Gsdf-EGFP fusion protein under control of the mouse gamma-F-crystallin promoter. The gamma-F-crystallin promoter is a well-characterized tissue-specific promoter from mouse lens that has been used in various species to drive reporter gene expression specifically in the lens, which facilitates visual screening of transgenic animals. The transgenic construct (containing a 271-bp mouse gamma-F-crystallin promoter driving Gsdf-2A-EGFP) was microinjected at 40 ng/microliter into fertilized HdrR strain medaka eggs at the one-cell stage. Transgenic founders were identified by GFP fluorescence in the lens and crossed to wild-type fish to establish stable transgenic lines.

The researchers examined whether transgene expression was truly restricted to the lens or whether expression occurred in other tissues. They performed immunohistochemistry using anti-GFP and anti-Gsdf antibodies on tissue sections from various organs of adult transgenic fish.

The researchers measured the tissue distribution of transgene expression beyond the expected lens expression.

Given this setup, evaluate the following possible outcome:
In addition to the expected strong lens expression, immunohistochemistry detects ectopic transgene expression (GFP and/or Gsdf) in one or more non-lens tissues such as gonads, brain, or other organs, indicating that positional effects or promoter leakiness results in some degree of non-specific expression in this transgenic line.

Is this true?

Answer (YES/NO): YES